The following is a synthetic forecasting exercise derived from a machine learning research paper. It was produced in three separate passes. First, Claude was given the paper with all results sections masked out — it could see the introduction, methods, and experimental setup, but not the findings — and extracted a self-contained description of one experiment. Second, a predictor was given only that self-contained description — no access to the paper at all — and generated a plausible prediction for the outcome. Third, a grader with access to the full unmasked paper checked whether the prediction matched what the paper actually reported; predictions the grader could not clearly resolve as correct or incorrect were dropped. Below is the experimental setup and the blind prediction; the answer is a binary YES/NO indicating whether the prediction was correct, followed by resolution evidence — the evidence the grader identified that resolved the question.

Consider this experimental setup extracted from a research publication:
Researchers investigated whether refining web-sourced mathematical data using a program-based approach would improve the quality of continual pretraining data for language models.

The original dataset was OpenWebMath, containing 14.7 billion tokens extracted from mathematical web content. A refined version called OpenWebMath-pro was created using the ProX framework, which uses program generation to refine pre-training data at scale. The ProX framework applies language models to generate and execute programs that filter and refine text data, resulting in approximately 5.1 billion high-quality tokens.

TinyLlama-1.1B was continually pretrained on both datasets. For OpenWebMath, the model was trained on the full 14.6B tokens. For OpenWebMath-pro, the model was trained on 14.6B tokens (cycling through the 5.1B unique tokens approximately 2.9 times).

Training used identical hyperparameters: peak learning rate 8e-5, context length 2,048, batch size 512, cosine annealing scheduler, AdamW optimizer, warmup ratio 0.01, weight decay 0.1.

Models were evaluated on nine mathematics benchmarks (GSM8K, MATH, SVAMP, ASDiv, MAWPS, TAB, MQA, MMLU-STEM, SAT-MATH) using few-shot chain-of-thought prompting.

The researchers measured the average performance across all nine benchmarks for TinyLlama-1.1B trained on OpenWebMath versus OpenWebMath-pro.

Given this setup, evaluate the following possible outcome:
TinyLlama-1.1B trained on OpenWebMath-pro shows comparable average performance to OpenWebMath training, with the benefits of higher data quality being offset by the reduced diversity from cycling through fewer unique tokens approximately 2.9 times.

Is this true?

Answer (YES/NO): NO